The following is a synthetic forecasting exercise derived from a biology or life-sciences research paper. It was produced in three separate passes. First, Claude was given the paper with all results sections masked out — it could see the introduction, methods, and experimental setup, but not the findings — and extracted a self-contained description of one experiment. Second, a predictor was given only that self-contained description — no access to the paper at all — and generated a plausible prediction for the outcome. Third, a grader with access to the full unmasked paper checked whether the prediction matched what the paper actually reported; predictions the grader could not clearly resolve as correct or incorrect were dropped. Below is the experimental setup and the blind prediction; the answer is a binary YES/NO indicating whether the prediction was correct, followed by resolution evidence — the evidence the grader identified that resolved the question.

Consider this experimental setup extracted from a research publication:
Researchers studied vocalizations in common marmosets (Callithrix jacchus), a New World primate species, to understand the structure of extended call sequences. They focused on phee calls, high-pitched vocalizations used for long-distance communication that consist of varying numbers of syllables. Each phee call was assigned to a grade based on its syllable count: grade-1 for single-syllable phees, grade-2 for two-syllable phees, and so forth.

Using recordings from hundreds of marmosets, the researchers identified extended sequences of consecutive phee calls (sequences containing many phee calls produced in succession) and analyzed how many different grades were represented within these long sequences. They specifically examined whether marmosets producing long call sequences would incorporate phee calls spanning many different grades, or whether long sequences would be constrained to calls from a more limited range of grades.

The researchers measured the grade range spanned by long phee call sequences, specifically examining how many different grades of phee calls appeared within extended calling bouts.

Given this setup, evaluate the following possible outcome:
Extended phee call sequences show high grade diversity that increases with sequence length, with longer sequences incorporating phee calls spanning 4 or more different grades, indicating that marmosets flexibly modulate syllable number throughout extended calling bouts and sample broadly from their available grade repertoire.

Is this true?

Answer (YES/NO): NO